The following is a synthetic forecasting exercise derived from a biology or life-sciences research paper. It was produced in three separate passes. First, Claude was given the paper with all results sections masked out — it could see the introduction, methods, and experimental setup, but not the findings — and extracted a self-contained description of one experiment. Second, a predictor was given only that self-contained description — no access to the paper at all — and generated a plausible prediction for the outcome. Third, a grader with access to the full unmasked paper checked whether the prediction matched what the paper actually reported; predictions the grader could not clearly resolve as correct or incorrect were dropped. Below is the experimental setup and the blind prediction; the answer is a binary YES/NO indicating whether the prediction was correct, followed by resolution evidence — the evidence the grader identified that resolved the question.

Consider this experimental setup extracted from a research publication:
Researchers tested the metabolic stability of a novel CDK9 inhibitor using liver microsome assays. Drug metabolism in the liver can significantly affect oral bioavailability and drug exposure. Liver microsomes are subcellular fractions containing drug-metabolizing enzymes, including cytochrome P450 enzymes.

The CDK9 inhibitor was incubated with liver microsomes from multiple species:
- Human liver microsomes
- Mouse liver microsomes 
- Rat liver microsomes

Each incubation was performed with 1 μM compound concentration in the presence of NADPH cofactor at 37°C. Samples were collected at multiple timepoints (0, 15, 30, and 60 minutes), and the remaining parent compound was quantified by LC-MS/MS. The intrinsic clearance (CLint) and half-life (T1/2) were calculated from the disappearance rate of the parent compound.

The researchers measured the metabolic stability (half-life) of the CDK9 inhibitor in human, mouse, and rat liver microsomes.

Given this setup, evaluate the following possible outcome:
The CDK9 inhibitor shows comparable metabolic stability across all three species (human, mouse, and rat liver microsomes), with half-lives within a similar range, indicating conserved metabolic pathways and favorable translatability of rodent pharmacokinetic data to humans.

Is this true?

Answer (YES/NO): NO